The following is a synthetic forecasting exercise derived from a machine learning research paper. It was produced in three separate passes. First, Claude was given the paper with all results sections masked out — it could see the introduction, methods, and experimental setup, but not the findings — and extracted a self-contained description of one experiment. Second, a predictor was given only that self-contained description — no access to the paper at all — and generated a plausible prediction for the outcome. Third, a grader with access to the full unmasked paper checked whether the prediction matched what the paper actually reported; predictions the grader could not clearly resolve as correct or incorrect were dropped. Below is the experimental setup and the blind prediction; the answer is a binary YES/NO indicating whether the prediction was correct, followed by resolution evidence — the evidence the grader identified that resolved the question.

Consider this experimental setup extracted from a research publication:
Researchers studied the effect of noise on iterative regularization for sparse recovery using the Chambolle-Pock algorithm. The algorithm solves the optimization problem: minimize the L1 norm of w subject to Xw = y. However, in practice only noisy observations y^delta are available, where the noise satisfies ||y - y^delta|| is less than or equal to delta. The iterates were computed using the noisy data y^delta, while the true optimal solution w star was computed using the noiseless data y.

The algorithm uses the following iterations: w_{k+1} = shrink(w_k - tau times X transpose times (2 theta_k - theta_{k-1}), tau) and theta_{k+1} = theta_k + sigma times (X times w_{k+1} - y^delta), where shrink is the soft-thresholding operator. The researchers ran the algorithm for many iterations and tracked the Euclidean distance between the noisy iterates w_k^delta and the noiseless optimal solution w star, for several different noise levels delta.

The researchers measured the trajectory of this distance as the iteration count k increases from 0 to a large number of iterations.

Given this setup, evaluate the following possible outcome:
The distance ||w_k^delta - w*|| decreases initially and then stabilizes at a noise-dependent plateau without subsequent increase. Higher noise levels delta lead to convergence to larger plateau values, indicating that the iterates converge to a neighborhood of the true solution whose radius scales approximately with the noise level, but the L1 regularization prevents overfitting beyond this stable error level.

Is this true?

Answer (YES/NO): NO